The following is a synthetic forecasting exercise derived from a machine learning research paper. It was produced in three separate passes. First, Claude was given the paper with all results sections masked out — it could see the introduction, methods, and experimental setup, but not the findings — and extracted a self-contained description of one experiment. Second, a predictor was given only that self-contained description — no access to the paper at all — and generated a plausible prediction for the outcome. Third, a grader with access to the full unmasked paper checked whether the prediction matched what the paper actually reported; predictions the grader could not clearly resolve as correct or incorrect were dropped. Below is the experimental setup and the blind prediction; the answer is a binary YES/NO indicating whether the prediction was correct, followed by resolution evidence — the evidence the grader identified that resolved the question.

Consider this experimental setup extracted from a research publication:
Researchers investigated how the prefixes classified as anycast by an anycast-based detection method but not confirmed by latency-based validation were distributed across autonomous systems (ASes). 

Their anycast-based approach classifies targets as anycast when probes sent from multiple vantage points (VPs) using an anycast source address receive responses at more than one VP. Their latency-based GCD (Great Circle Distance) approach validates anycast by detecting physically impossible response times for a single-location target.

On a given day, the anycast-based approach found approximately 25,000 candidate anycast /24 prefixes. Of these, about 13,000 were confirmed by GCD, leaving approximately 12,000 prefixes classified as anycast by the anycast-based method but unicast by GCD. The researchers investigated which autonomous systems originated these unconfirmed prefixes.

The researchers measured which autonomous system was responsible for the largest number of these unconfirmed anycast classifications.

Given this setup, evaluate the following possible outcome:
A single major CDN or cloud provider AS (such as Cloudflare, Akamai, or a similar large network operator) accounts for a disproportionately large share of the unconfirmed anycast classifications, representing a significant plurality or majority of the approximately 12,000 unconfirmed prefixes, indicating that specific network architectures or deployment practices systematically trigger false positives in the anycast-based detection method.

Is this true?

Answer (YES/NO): YES